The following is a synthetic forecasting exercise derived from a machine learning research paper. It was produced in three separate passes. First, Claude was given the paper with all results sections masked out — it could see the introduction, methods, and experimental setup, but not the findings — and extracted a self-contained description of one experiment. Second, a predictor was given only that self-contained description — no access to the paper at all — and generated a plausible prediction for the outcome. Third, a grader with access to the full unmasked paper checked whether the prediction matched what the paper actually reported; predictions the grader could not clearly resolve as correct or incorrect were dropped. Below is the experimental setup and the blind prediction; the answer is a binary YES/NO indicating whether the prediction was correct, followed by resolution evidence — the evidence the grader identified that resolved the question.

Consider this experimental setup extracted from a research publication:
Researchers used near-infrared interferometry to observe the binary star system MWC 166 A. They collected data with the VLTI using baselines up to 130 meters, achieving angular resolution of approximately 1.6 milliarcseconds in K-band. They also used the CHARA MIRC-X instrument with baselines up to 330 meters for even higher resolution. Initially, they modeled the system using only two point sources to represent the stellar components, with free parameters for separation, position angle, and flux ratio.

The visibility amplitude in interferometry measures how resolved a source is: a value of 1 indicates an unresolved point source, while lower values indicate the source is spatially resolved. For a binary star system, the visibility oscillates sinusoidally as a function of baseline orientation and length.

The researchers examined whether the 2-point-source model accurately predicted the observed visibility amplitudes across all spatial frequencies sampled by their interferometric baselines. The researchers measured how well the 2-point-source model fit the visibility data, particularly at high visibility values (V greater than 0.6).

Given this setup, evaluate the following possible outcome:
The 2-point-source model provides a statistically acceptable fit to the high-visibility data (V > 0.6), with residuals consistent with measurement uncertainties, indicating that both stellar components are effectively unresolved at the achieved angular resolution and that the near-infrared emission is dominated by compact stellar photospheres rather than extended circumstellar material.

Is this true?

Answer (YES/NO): NO